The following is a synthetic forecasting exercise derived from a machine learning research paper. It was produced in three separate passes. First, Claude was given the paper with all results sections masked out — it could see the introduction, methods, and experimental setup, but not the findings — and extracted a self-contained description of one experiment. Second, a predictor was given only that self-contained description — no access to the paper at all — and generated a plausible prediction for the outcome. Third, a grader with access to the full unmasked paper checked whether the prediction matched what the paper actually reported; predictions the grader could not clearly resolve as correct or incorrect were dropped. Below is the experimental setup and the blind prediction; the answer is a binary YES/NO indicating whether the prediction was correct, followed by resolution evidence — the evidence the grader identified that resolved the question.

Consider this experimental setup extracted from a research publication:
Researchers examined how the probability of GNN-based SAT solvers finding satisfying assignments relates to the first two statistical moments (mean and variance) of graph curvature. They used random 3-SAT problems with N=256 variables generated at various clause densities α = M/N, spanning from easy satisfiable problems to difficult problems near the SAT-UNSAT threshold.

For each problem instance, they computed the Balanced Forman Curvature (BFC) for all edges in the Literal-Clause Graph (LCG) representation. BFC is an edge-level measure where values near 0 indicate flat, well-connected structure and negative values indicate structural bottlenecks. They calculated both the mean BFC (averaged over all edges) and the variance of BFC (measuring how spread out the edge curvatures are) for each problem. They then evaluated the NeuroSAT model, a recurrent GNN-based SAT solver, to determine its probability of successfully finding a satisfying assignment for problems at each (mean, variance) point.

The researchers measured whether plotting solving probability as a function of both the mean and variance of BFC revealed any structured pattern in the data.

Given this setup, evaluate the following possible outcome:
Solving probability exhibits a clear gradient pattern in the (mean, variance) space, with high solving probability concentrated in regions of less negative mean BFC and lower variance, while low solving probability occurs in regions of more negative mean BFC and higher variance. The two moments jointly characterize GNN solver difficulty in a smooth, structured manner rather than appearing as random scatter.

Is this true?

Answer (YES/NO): NO